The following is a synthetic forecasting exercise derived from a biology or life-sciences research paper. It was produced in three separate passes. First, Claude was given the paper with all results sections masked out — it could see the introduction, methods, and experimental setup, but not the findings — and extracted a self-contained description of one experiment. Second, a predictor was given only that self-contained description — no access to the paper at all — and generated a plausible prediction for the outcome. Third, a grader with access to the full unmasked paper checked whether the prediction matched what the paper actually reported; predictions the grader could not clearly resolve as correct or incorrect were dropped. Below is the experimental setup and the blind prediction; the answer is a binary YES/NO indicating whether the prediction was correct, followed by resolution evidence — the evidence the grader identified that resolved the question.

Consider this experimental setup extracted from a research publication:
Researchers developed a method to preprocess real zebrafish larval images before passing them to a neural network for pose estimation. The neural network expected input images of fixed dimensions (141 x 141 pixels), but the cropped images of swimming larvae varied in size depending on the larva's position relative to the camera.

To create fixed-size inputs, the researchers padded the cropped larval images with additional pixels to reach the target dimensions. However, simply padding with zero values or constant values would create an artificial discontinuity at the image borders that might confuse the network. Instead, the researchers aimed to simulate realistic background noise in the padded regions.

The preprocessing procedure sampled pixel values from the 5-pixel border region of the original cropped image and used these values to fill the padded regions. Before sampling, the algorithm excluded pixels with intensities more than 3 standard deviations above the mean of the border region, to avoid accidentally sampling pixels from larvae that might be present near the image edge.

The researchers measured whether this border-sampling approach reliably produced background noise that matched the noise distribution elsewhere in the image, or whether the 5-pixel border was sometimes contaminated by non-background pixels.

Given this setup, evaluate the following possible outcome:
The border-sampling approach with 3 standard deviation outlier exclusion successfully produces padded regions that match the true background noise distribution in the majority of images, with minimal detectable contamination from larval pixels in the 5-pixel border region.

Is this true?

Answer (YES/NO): YES